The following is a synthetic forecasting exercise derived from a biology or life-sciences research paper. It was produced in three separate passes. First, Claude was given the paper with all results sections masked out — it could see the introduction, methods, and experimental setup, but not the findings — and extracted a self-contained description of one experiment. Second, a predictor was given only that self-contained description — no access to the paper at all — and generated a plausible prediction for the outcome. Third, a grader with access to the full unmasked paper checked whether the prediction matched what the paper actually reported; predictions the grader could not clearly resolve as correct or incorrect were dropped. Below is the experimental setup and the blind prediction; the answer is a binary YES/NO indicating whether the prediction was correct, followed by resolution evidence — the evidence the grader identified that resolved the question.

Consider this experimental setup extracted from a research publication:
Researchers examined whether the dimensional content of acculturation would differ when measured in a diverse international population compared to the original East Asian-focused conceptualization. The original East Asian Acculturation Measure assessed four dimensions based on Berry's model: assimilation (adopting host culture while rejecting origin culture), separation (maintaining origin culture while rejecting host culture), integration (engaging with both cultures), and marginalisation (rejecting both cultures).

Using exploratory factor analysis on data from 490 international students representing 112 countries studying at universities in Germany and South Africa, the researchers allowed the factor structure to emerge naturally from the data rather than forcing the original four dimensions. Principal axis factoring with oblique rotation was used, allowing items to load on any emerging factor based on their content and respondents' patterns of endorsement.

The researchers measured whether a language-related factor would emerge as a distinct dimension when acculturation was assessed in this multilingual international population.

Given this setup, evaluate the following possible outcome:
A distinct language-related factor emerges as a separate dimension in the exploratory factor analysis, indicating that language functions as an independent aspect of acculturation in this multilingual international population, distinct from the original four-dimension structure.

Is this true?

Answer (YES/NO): YES